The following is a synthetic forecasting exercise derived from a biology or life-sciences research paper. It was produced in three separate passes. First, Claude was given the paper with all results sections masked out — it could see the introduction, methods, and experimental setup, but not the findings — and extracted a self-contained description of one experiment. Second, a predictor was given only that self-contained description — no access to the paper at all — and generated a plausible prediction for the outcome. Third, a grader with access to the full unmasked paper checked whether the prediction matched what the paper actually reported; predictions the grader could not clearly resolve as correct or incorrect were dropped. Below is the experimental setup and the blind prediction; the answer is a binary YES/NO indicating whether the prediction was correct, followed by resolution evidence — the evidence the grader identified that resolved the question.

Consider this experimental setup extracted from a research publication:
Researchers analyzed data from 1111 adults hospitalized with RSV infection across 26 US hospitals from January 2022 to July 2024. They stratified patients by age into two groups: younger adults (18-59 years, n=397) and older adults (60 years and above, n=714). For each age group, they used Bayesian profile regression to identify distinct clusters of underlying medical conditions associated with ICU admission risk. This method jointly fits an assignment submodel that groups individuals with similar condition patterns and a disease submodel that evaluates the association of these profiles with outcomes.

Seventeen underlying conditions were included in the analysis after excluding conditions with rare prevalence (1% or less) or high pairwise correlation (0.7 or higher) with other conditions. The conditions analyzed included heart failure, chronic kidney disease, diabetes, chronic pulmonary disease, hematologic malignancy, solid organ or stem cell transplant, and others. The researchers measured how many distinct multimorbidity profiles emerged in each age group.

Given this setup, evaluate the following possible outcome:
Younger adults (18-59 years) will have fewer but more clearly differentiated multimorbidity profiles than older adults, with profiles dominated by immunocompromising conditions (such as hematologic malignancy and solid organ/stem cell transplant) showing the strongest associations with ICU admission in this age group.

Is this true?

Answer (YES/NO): NO